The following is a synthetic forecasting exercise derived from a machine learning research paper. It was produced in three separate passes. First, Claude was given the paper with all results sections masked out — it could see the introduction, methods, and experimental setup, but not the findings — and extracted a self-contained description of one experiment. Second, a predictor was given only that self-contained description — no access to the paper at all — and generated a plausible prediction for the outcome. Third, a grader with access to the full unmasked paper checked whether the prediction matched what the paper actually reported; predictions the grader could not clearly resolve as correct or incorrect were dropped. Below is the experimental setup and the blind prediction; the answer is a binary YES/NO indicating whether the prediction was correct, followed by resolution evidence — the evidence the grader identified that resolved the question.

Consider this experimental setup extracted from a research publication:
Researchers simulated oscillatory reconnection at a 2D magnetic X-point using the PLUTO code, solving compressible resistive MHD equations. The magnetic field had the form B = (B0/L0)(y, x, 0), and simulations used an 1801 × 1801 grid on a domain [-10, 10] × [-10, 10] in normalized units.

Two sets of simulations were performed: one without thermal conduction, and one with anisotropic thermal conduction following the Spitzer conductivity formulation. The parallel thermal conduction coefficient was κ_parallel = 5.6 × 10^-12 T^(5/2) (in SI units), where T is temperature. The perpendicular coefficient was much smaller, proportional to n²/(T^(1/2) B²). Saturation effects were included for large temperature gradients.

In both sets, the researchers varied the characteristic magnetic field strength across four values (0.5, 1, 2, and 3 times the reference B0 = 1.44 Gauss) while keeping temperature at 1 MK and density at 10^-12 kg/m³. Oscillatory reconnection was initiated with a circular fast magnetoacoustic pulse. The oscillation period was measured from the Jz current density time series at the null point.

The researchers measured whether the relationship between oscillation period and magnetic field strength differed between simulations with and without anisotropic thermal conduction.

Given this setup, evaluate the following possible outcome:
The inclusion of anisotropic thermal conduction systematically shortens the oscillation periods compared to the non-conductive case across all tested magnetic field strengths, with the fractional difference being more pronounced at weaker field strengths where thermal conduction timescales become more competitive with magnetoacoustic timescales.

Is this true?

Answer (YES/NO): NO